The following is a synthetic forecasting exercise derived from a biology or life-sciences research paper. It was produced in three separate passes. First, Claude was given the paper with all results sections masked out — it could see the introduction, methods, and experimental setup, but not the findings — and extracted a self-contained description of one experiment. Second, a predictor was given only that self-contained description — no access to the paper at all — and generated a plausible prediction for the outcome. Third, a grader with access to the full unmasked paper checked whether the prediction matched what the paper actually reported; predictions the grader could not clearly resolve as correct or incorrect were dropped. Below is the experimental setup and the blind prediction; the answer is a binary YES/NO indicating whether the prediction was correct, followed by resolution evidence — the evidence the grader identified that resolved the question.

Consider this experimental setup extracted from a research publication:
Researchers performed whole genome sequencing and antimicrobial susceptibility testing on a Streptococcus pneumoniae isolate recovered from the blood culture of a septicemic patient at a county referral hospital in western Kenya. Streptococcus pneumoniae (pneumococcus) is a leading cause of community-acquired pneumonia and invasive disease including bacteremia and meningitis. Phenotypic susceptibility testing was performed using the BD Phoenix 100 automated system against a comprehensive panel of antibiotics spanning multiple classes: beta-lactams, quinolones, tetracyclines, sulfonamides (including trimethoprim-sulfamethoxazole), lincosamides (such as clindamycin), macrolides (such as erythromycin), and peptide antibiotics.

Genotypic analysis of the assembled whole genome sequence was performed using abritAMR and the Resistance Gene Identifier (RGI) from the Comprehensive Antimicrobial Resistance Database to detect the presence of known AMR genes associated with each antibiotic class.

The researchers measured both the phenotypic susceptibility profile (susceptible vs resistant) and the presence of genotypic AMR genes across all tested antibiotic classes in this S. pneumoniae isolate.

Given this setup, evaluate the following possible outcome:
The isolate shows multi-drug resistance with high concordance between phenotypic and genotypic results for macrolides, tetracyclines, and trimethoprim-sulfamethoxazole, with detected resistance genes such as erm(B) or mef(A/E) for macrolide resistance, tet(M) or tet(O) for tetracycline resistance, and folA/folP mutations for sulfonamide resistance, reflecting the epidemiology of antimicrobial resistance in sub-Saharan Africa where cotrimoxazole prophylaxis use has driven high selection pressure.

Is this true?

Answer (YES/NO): NO